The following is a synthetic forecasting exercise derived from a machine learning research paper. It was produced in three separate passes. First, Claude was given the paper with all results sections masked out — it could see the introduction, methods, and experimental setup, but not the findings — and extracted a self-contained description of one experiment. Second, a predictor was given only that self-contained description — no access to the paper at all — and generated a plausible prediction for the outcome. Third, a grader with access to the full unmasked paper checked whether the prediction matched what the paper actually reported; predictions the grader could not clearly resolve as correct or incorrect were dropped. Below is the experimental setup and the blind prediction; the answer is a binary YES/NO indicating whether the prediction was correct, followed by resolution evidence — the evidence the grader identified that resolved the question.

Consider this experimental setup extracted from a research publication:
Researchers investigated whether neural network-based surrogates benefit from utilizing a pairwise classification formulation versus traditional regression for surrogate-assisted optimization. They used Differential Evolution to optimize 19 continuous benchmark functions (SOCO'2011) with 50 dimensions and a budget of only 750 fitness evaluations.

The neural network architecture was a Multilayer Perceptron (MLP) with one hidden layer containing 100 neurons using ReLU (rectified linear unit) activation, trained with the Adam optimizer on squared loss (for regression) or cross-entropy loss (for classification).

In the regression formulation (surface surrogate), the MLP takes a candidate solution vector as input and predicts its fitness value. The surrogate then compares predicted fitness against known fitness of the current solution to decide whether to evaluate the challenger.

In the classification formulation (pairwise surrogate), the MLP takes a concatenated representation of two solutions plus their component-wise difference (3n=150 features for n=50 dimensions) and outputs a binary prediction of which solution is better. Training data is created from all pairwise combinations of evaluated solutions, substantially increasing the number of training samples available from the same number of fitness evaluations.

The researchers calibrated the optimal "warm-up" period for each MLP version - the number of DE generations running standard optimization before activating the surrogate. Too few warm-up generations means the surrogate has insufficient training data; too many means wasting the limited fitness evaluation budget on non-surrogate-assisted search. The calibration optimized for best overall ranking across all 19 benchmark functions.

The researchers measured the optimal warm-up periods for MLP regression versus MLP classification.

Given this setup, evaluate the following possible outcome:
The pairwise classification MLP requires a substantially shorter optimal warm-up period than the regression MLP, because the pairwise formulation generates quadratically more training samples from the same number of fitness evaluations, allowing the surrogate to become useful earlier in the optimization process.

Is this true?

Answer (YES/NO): YES